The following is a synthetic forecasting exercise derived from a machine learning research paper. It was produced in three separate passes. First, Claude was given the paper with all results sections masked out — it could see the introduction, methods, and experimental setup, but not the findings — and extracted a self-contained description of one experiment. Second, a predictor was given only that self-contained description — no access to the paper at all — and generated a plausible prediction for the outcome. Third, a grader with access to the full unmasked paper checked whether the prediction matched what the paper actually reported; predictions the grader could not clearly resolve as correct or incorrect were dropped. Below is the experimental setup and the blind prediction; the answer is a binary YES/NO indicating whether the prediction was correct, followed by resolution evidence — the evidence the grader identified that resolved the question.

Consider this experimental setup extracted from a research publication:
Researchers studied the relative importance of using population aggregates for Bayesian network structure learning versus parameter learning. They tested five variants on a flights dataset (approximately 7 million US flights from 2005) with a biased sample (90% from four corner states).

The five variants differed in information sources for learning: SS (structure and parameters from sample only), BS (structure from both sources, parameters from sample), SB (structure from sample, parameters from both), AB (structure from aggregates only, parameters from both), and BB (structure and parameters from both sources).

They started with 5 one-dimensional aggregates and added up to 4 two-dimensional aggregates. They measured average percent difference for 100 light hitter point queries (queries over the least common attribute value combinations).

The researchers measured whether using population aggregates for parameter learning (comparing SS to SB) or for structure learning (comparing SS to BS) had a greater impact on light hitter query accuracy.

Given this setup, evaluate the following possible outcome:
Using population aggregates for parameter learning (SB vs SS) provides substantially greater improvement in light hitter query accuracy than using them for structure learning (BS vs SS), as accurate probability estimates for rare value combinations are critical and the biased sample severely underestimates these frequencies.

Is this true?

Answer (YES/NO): YES